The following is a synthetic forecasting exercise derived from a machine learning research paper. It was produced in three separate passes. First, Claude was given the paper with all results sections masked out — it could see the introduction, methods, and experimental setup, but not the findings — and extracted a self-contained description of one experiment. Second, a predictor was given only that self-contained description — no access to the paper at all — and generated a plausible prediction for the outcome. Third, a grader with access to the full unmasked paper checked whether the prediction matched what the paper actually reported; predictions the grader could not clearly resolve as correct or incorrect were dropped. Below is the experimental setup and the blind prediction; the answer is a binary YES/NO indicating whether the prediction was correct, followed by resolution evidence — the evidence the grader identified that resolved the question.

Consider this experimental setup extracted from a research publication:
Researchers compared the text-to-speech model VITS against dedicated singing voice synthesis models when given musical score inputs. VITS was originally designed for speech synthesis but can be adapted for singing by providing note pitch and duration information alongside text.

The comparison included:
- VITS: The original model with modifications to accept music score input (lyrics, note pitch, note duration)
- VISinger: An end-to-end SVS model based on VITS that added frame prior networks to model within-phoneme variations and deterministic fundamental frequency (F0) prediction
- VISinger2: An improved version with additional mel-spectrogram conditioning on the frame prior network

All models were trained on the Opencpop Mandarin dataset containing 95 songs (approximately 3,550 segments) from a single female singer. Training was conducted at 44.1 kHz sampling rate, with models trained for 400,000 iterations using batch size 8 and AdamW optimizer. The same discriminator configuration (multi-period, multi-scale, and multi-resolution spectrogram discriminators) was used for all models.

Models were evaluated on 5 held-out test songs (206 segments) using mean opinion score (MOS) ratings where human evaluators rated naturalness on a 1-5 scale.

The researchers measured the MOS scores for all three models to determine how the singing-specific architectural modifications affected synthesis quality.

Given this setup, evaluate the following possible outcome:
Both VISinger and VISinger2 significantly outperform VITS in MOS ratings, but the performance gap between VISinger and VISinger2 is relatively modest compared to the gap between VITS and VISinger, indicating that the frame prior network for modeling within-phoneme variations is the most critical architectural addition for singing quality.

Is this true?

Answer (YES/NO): NO